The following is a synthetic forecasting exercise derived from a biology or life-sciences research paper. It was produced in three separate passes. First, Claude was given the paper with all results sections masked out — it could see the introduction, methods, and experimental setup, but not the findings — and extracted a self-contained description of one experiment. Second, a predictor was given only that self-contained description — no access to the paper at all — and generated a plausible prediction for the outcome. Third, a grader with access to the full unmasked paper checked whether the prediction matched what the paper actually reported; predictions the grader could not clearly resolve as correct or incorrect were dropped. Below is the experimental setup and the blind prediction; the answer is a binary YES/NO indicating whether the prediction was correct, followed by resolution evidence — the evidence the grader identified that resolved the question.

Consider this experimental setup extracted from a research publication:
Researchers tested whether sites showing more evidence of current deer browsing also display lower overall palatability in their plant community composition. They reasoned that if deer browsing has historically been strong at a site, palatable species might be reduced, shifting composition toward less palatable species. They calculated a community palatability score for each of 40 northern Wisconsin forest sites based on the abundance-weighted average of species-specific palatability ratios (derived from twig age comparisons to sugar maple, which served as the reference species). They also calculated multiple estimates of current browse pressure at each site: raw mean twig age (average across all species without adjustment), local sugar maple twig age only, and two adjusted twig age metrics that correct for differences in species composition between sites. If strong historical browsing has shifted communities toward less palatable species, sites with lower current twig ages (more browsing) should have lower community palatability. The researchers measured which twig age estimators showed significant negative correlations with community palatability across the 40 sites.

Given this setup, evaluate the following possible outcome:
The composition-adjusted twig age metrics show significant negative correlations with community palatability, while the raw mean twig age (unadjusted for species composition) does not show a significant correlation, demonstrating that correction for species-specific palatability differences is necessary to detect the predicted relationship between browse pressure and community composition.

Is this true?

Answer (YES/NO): NO